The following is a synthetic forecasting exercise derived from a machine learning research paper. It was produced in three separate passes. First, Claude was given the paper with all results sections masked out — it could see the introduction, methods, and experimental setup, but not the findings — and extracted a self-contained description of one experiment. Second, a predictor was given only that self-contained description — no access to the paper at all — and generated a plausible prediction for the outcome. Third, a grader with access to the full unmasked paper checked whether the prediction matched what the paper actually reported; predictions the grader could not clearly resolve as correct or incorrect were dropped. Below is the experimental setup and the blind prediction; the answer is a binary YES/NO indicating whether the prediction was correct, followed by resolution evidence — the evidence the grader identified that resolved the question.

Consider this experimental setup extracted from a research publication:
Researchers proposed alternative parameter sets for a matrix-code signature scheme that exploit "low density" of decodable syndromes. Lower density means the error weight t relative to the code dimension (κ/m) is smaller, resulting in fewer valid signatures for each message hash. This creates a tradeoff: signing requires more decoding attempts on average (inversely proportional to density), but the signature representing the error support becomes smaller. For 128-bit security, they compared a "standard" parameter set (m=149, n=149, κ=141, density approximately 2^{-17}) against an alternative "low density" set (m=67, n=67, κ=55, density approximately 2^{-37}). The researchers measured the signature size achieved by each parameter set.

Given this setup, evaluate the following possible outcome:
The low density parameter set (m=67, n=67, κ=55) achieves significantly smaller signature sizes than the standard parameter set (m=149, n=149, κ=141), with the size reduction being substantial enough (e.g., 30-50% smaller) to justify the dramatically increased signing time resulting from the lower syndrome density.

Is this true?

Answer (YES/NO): NO